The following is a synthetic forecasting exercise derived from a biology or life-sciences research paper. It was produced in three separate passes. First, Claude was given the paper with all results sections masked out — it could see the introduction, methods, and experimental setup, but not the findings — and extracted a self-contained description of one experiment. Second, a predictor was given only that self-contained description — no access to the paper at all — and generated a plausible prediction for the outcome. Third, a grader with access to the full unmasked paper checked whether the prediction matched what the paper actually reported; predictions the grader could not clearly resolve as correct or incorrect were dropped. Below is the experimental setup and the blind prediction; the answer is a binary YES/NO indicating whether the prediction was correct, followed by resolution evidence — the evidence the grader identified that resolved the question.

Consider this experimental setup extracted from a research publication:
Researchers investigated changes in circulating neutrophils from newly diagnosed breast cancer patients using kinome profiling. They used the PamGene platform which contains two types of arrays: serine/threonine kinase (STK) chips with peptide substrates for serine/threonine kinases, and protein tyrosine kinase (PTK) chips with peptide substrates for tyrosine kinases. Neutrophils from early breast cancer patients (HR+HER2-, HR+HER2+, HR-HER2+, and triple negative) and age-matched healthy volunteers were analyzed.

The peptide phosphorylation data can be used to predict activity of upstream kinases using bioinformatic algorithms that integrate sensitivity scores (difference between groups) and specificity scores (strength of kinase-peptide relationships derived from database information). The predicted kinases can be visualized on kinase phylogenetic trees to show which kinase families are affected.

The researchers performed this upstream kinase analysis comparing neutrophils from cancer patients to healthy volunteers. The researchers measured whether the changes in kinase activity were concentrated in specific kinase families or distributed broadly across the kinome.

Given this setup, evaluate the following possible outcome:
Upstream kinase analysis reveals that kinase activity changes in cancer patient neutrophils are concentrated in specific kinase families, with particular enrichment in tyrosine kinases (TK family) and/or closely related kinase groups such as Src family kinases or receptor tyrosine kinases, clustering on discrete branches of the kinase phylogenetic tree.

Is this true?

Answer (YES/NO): YES